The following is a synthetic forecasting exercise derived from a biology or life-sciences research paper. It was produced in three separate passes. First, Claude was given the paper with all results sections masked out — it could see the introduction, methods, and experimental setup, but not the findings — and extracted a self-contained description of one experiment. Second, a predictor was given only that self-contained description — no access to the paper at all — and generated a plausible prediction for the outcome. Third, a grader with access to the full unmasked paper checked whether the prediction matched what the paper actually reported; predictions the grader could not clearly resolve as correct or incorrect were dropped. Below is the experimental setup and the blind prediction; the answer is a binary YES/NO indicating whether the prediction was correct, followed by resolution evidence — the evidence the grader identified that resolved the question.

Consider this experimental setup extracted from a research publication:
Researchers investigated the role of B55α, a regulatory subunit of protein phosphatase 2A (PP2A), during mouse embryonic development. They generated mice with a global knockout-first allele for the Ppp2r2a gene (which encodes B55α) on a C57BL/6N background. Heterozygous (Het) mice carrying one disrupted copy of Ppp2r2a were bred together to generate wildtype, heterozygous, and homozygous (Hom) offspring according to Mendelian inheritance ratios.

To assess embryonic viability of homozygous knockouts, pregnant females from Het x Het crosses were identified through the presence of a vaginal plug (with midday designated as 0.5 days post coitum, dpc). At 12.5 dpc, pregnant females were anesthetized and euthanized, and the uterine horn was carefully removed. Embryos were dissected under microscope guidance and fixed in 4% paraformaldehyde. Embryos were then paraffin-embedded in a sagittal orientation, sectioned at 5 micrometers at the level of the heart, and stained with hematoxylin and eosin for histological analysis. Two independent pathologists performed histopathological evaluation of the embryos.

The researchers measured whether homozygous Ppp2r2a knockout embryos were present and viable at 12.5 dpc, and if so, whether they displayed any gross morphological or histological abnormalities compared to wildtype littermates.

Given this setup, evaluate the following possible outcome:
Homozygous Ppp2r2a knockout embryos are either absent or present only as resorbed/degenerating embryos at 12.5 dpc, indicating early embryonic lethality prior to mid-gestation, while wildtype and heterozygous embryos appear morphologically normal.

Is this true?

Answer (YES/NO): NO